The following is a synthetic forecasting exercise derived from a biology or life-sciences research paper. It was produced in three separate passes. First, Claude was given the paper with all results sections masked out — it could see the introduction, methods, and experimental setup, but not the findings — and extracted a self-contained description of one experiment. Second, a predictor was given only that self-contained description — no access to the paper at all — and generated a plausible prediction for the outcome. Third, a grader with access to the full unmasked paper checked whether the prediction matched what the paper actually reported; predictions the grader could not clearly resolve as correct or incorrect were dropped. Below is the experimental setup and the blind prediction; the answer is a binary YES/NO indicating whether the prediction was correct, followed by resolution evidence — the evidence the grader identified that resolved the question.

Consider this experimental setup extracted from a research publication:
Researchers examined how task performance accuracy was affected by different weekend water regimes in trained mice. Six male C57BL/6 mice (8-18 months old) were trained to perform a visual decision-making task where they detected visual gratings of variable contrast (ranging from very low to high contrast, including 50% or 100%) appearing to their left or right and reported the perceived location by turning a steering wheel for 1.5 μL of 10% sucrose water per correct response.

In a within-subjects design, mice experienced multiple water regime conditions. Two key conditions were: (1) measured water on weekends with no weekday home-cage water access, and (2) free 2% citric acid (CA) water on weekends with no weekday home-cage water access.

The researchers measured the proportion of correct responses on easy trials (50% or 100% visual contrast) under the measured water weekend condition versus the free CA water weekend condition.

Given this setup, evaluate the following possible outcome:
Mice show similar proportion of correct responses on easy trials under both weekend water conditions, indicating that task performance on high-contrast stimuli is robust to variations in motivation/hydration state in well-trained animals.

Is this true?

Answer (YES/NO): YES